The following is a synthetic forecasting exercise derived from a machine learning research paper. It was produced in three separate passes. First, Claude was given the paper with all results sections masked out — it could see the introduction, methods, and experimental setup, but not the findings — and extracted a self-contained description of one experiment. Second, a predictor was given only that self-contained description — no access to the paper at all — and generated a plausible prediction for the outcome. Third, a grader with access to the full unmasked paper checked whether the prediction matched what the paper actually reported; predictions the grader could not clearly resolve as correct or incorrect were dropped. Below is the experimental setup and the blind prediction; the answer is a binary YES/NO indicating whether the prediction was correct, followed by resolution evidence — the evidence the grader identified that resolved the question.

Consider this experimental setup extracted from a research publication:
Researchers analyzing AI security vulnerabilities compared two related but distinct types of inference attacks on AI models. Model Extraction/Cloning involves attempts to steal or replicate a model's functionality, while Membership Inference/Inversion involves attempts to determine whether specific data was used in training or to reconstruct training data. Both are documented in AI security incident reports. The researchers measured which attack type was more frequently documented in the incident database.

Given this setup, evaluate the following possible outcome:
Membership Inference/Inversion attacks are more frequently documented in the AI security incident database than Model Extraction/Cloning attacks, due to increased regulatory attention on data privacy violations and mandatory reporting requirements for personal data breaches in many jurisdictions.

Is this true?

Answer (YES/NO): YES